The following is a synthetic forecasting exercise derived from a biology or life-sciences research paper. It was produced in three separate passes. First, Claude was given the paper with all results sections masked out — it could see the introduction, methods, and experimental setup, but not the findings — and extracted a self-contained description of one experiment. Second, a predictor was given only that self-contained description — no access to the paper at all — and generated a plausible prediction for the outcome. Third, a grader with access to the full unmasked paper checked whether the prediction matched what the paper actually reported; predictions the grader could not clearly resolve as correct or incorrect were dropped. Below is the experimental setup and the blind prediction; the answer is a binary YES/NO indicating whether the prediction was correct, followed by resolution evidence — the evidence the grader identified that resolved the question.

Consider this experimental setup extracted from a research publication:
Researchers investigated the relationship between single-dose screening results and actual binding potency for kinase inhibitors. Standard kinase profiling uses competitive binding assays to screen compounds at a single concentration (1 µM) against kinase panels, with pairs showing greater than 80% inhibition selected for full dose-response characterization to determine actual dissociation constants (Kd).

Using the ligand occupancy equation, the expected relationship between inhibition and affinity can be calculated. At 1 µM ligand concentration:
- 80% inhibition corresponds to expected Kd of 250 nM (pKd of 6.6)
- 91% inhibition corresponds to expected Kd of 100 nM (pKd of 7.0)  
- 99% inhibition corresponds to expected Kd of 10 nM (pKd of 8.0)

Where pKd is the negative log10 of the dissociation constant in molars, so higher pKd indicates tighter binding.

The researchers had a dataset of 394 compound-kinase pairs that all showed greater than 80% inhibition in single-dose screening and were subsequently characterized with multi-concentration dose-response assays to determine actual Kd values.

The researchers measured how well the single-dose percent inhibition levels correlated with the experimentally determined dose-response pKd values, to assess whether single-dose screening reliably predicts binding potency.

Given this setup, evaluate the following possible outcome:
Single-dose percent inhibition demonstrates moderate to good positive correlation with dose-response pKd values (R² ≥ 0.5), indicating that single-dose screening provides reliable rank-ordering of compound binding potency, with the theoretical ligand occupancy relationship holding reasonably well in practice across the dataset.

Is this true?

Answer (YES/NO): NO